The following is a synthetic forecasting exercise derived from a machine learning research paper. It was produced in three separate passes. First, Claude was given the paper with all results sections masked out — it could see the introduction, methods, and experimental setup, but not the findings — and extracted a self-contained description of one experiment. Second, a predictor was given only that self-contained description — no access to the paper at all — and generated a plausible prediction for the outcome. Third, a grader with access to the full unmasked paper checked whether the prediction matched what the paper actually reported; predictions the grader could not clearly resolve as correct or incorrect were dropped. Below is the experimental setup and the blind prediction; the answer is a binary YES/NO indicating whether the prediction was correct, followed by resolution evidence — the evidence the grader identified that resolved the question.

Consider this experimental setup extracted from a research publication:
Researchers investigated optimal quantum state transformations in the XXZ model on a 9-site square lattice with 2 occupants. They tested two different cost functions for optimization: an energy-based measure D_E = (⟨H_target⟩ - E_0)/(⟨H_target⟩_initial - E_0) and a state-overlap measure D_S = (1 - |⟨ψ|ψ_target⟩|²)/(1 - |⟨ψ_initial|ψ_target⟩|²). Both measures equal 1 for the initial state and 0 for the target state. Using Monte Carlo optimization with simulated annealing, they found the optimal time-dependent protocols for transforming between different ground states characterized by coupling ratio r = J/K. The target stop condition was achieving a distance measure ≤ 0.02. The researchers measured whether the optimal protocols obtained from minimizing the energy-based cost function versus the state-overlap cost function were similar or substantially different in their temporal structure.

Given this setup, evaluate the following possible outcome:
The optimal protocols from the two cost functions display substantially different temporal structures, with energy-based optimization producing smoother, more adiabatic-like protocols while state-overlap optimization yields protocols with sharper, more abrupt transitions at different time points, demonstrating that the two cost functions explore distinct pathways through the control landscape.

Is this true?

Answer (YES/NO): NO